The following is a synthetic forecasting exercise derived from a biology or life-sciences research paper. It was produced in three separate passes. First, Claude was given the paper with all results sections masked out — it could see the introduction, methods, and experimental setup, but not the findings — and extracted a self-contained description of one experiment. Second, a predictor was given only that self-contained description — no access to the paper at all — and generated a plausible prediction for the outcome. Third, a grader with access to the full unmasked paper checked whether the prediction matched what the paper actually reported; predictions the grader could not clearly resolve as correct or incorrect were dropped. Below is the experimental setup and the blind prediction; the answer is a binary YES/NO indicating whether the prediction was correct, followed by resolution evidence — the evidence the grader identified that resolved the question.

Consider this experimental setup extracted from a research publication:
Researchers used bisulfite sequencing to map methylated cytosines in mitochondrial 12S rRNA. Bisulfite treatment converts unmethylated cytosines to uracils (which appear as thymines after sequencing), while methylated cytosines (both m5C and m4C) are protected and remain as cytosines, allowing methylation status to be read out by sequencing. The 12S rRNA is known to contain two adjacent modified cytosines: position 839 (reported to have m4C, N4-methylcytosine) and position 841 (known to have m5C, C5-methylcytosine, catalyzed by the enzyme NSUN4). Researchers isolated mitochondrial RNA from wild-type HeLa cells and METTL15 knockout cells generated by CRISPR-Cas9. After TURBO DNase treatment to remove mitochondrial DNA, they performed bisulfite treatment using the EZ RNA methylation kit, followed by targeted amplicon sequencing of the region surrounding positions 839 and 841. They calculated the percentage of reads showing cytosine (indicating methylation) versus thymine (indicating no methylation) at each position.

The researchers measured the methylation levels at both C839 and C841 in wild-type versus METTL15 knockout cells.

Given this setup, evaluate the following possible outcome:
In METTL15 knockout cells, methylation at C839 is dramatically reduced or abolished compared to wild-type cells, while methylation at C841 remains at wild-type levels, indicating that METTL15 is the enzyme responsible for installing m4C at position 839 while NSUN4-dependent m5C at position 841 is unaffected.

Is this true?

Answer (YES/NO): NO